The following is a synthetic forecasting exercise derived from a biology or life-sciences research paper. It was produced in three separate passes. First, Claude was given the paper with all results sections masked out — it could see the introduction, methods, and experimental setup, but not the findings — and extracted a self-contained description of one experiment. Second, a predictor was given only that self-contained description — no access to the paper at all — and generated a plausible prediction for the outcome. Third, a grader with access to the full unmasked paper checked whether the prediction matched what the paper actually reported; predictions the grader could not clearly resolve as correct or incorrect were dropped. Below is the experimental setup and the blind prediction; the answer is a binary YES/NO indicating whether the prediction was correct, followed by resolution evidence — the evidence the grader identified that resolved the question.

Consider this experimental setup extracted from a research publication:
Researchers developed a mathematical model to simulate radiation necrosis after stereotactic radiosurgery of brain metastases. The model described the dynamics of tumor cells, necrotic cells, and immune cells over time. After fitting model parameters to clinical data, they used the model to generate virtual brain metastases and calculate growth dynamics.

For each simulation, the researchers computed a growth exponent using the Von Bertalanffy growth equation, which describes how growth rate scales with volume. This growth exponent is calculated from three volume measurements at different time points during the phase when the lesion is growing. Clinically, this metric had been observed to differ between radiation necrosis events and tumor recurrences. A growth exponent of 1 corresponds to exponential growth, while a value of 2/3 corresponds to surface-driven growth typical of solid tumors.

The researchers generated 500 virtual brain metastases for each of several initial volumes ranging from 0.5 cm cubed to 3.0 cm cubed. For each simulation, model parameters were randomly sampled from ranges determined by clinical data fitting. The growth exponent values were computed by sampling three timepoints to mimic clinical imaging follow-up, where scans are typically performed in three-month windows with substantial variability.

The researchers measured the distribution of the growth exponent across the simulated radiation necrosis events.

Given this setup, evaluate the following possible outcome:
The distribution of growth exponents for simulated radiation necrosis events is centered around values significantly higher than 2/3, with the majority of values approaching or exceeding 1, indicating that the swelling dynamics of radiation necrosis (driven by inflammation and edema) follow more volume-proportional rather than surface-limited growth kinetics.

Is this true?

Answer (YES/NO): YES